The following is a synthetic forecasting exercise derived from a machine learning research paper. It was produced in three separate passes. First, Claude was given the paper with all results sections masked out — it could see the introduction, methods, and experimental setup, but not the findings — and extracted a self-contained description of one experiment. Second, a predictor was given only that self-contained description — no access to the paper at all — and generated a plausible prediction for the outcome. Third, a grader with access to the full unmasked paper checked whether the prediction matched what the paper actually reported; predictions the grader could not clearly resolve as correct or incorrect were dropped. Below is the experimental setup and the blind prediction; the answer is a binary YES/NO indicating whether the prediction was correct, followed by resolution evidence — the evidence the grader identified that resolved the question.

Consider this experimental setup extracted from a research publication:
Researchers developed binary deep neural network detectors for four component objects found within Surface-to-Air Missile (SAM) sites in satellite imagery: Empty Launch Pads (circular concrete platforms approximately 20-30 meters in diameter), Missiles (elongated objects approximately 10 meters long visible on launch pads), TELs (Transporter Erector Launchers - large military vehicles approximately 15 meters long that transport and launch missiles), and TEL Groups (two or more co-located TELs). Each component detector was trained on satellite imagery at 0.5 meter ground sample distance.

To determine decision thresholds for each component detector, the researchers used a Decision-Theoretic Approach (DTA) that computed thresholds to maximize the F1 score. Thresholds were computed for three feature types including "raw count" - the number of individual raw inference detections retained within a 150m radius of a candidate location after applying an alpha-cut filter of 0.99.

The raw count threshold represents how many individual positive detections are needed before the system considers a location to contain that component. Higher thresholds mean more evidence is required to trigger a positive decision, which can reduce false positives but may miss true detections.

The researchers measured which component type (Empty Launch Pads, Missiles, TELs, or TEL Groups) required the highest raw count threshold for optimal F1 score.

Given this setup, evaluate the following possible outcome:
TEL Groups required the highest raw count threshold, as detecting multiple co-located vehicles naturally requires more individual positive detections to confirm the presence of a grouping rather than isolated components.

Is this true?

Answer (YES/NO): NO